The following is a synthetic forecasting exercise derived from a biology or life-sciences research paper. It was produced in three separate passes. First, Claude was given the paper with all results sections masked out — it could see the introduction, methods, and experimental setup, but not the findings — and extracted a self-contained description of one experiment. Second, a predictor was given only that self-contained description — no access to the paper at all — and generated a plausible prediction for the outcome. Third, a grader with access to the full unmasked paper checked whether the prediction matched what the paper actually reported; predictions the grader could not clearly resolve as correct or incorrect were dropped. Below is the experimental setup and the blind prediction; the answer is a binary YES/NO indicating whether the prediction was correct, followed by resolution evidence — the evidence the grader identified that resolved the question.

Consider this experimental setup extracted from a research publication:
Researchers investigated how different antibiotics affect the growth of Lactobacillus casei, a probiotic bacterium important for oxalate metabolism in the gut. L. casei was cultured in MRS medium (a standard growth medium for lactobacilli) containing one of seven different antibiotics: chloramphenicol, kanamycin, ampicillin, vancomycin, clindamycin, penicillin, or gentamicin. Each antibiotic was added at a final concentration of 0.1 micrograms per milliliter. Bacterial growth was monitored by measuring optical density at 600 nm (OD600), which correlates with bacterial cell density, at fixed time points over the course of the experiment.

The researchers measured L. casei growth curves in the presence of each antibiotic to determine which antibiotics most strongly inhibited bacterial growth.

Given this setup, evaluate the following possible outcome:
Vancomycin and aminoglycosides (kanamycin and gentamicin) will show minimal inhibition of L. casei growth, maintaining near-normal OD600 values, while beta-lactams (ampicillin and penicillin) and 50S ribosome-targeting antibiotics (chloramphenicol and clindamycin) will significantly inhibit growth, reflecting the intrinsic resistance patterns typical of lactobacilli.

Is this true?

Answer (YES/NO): NO